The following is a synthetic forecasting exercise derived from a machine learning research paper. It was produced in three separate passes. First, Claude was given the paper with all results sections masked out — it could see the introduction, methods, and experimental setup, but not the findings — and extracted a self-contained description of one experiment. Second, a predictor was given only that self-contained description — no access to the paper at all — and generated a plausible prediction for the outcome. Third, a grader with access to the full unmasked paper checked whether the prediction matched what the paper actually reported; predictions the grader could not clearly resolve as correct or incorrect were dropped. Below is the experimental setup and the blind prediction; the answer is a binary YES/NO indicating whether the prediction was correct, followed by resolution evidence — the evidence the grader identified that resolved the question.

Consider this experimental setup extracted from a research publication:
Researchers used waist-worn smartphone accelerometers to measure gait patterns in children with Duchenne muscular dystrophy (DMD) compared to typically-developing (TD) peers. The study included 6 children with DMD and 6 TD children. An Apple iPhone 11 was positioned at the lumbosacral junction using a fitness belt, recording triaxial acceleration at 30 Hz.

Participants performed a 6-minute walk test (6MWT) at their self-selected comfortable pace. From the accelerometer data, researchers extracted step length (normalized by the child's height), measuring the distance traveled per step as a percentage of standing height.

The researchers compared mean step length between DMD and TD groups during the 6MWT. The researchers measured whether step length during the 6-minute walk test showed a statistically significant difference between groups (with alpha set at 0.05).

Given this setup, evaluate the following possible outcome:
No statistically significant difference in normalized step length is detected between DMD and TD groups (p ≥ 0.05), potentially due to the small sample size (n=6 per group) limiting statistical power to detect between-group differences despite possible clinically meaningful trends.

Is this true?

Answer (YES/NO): NO